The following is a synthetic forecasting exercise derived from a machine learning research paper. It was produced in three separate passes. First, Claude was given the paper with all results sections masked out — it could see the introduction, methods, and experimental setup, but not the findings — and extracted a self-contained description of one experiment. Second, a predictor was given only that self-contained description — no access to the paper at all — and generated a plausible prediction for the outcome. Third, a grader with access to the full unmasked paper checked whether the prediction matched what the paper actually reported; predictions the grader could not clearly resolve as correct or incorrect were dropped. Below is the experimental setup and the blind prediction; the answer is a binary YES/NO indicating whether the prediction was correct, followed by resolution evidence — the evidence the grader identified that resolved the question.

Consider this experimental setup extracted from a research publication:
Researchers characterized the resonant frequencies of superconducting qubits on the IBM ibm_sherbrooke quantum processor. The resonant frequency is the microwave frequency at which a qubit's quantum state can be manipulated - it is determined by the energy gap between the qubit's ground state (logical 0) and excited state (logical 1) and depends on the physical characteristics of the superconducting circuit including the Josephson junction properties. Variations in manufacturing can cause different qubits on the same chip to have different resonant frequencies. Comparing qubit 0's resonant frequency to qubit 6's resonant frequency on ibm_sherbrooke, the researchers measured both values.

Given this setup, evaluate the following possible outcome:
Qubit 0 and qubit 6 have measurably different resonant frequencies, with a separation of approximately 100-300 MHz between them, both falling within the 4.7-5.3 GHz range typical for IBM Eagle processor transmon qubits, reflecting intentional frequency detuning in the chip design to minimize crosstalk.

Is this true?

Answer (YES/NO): NO